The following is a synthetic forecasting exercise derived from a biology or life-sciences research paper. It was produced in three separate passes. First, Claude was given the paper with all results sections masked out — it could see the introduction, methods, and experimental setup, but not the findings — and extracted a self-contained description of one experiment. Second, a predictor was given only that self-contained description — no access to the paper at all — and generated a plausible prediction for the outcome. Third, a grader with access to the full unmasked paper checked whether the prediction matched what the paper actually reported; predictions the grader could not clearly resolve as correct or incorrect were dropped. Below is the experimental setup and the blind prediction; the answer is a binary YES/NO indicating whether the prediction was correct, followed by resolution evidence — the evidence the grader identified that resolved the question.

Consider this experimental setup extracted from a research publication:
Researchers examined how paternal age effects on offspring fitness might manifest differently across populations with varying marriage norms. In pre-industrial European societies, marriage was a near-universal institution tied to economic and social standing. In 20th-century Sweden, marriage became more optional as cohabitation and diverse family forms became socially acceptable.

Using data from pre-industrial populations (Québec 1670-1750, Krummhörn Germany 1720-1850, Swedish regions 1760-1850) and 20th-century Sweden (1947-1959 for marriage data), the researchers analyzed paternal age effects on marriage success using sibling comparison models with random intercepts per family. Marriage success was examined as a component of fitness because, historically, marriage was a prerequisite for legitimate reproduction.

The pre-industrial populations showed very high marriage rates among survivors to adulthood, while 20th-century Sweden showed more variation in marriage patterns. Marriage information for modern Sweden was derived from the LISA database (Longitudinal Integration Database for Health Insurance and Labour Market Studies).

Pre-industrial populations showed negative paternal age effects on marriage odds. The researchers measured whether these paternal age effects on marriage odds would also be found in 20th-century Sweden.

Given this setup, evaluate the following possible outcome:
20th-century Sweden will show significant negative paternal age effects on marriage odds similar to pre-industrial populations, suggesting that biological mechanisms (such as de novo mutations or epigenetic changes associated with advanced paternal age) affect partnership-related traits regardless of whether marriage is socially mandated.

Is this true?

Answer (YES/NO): NO